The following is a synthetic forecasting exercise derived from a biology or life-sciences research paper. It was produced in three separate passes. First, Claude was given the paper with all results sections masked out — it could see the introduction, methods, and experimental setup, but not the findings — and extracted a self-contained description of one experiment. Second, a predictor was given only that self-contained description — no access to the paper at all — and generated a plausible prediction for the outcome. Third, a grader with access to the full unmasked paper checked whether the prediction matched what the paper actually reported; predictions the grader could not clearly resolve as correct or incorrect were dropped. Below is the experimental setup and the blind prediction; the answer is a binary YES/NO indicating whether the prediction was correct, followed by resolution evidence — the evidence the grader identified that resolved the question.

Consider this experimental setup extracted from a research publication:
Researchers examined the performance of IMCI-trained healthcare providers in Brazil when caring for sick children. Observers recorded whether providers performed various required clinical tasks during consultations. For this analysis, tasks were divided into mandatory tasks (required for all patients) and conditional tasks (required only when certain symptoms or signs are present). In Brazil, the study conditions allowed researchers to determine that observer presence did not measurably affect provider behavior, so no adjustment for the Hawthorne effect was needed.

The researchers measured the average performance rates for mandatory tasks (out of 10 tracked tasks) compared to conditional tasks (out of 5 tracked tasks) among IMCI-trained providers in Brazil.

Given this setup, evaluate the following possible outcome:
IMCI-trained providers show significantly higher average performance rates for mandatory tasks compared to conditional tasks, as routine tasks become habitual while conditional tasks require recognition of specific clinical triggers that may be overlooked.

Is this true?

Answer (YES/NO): YES